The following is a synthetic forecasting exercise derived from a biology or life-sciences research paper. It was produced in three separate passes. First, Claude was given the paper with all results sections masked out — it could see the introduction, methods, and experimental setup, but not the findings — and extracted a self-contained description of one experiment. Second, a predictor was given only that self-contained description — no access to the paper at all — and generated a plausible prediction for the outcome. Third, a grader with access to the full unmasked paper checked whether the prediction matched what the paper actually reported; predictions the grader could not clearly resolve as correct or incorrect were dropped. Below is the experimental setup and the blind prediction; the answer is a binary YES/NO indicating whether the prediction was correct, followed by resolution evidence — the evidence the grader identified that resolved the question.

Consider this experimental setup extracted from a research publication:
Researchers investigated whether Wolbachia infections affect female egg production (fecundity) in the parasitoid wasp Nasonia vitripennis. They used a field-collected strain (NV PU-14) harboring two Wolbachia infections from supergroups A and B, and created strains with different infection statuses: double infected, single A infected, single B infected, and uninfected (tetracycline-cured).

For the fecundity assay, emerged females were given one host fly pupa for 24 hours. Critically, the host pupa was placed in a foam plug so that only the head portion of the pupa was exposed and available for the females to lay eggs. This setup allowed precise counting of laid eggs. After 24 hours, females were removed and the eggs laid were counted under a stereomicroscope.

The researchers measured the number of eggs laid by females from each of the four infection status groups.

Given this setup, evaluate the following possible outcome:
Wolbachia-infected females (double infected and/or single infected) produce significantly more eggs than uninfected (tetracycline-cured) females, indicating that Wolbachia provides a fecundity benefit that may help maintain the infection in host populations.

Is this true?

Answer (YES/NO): NO